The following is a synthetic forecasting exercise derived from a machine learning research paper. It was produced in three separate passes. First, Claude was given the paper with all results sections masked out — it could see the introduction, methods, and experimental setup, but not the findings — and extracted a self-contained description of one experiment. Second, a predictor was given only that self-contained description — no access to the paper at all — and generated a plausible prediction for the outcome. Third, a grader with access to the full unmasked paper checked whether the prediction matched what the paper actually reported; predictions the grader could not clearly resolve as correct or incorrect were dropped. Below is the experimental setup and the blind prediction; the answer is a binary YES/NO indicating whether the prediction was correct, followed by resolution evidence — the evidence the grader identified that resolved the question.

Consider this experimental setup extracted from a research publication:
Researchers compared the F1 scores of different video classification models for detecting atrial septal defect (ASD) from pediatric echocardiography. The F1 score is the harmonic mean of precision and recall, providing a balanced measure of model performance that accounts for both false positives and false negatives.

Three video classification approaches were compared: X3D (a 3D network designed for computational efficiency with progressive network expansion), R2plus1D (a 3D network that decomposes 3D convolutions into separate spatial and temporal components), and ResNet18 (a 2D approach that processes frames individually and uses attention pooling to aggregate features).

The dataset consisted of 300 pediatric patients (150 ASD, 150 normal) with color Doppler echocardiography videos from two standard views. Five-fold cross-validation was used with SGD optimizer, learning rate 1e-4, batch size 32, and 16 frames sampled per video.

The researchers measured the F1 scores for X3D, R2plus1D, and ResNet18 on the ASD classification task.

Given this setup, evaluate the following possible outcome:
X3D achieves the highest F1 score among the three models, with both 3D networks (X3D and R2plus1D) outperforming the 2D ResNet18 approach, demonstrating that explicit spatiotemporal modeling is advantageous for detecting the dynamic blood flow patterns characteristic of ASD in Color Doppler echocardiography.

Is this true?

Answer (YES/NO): NO